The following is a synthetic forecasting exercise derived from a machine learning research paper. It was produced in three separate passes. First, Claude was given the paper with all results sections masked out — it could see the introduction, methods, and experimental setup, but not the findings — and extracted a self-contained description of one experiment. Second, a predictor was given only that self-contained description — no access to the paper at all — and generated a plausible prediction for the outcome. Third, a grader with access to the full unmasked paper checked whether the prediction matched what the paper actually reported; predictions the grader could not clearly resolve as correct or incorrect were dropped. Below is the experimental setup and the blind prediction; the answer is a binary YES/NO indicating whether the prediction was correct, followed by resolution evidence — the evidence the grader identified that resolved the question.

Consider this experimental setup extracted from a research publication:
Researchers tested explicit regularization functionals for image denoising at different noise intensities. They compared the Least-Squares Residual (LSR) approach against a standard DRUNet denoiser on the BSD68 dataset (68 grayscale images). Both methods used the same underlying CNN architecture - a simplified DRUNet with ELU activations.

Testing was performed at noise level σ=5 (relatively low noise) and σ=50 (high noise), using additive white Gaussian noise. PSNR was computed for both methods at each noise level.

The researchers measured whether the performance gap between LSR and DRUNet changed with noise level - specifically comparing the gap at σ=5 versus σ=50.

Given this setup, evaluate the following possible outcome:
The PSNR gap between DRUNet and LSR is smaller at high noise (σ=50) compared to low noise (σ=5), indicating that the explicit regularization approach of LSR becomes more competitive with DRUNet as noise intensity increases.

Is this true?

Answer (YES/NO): YES